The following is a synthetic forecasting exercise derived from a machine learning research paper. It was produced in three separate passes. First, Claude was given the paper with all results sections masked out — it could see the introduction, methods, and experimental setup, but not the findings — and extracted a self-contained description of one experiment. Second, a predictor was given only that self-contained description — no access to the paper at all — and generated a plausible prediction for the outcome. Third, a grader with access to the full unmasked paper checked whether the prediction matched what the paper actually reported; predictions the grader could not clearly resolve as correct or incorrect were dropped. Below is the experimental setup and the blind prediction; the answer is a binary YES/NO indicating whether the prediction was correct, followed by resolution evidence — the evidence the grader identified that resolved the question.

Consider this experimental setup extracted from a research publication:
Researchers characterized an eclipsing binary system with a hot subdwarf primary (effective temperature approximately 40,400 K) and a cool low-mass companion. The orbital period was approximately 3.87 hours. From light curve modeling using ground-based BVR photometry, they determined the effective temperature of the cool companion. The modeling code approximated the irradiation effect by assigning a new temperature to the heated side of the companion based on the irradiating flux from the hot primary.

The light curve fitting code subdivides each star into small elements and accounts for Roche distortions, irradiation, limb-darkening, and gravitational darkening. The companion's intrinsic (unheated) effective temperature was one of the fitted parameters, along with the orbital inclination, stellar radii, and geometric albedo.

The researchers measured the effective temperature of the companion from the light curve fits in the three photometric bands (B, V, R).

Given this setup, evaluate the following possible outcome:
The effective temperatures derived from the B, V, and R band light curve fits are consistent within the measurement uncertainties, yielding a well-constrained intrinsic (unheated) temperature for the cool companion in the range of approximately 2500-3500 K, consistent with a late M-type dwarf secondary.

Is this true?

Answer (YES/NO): YES